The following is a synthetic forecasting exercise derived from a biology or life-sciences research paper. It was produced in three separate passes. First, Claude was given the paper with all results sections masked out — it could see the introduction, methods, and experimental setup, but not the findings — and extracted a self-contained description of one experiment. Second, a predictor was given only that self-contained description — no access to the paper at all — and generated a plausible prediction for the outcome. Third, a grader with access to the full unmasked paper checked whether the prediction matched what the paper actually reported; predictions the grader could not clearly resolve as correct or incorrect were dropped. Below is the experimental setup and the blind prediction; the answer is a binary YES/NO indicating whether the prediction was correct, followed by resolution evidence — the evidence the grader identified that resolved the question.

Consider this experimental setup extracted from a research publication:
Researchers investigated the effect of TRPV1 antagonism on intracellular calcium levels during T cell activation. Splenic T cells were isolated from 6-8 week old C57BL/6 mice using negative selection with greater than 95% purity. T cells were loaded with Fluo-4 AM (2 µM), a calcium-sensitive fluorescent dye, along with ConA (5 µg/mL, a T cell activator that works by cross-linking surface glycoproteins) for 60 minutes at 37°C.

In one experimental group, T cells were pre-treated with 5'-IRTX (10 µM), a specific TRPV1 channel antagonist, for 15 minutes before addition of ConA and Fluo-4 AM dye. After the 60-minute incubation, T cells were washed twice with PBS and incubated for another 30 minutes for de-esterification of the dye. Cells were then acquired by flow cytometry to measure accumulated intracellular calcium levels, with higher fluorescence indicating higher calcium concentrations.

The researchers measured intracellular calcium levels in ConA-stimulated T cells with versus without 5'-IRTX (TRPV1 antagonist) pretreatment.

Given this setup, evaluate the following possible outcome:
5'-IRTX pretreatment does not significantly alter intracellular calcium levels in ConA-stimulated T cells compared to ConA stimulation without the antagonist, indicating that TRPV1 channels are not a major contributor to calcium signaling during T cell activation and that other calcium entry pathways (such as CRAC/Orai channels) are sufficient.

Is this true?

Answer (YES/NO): NO